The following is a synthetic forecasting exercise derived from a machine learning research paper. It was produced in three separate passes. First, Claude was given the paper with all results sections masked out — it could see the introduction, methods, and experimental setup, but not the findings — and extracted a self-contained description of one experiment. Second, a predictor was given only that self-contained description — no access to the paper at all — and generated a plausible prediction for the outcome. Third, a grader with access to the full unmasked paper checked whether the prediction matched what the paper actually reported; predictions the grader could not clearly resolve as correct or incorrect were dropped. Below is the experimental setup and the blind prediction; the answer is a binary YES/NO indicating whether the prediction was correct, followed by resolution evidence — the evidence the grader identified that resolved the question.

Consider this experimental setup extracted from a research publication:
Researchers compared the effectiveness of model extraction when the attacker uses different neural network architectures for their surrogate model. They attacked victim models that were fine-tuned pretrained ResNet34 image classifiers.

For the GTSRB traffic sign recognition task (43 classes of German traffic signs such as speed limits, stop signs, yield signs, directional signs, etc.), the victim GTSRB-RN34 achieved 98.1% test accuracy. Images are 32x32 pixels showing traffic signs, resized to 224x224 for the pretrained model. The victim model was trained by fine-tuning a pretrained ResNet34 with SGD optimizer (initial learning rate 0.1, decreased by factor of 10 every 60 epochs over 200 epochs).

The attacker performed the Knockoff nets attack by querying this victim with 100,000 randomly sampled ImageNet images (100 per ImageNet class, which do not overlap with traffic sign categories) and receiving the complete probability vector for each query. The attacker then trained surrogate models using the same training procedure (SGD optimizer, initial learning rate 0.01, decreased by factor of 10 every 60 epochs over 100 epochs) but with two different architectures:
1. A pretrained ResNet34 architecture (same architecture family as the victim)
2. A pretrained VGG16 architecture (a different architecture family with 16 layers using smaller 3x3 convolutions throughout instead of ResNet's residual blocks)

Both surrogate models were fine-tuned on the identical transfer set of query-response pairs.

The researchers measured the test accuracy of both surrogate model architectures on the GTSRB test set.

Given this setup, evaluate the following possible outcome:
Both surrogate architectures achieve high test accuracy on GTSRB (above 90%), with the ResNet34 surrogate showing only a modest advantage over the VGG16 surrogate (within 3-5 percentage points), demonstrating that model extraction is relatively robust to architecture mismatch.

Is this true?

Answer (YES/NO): YES